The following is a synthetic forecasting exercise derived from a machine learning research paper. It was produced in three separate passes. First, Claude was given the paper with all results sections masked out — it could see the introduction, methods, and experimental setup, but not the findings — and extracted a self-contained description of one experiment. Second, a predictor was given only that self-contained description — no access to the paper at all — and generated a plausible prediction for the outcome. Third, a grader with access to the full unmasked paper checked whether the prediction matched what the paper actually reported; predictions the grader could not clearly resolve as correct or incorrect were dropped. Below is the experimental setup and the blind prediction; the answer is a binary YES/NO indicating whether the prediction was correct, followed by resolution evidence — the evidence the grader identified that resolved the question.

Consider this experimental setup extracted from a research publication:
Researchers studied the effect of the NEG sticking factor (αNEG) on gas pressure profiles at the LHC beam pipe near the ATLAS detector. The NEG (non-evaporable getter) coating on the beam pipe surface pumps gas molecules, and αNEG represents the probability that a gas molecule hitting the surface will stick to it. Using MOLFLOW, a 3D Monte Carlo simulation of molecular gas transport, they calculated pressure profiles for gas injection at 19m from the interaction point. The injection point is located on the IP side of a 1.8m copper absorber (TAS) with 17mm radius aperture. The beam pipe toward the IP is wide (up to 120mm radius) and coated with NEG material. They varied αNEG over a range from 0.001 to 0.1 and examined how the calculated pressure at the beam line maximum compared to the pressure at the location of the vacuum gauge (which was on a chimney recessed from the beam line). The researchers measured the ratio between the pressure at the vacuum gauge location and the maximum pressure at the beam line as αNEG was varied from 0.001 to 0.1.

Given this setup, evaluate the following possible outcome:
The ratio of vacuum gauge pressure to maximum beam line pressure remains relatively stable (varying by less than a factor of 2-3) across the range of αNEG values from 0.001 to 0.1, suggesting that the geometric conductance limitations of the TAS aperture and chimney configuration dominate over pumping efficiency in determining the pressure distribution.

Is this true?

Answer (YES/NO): NO